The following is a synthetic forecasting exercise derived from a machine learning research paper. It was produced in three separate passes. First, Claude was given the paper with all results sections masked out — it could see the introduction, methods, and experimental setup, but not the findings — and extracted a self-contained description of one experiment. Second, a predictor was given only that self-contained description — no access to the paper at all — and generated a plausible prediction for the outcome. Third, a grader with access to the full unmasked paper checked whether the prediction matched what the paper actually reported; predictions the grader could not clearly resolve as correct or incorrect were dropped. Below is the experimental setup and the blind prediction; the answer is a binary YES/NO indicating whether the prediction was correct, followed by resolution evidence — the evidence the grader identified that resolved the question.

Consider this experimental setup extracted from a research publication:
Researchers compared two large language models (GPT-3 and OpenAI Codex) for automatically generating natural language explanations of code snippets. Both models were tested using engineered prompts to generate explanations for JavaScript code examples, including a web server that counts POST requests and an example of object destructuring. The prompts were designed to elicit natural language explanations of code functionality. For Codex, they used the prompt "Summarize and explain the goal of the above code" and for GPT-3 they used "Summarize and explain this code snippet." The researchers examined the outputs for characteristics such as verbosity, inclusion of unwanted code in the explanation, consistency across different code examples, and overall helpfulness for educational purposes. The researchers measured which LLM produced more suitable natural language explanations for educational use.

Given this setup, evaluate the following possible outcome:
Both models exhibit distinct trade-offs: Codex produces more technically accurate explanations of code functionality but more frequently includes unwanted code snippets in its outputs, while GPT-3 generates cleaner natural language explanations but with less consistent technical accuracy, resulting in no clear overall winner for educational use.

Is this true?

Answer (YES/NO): NO